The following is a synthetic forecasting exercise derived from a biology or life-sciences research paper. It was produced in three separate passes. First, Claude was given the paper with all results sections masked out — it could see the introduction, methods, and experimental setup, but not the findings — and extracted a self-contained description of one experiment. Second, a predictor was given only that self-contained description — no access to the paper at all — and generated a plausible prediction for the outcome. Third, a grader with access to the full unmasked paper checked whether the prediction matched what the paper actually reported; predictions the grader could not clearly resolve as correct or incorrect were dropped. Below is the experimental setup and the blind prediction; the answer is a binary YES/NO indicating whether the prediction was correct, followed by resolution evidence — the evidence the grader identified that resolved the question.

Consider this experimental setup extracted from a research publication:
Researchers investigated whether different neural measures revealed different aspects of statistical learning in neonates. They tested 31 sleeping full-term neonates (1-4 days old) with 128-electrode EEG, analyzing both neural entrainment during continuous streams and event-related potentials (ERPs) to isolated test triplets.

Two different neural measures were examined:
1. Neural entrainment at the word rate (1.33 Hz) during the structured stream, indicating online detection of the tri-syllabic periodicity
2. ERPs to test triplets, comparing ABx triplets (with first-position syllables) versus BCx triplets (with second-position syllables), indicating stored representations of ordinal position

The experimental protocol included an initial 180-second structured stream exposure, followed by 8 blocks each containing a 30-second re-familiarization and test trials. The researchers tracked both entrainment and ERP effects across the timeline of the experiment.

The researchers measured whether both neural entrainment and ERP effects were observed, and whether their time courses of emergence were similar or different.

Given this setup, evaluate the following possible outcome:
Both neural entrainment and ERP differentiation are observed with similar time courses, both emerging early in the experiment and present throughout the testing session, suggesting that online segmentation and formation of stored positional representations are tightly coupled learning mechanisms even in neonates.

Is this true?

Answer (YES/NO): NO